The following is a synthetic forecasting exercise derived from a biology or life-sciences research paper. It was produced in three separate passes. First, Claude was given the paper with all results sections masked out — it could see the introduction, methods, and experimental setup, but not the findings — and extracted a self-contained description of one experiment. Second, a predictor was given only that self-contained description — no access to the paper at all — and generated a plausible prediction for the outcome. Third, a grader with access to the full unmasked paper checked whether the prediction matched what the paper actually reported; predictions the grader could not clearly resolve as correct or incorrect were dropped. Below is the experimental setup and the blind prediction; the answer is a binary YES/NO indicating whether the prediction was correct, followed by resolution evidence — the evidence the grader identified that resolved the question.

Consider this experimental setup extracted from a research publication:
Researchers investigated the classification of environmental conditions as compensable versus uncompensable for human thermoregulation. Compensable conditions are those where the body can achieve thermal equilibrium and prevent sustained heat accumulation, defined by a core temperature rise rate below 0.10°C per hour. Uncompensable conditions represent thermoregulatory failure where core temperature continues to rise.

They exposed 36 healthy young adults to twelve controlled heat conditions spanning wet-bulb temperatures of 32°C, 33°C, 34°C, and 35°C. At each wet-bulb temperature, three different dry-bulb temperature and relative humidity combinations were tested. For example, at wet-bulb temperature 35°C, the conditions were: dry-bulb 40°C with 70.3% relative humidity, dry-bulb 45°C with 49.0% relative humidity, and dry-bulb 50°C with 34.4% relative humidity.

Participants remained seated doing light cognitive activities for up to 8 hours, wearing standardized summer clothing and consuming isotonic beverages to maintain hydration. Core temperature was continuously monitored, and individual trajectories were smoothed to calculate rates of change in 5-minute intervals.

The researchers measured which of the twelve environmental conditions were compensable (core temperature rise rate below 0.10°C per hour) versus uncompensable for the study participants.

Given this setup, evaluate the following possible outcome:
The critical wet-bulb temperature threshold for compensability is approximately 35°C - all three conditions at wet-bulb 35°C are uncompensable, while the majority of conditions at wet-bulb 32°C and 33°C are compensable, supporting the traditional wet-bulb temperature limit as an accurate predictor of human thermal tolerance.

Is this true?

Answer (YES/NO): NO